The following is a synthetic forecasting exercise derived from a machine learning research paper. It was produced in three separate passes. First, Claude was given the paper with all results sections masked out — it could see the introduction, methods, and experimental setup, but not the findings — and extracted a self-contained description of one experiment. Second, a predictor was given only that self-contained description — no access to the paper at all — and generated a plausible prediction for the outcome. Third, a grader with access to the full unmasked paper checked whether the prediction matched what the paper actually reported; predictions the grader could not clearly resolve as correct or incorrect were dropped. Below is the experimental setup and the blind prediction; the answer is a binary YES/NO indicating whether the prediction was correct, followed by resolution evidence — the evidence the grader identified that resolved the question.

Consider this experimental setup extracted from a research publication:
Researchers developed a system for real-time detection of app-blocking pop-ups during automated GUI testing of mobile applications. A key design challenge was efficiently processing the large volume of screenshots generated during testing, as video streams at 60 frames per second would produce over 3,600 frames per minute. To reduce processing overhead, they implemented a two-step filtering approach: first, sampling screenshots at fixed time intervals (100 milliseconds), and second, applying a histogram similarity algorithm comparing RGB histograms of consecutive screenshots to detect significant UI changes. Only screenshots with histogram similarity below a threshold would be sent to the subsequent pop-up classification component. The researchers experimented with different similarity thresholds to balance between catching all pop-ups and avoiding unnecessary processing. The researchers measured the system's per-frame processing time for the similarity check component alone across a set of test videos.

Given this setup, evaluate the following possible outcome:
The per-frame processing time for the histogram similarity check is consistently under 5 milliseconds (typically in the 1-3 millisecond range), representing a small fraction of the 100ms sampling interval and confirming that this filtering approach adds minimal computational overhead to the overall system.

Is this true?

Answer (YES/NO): NO